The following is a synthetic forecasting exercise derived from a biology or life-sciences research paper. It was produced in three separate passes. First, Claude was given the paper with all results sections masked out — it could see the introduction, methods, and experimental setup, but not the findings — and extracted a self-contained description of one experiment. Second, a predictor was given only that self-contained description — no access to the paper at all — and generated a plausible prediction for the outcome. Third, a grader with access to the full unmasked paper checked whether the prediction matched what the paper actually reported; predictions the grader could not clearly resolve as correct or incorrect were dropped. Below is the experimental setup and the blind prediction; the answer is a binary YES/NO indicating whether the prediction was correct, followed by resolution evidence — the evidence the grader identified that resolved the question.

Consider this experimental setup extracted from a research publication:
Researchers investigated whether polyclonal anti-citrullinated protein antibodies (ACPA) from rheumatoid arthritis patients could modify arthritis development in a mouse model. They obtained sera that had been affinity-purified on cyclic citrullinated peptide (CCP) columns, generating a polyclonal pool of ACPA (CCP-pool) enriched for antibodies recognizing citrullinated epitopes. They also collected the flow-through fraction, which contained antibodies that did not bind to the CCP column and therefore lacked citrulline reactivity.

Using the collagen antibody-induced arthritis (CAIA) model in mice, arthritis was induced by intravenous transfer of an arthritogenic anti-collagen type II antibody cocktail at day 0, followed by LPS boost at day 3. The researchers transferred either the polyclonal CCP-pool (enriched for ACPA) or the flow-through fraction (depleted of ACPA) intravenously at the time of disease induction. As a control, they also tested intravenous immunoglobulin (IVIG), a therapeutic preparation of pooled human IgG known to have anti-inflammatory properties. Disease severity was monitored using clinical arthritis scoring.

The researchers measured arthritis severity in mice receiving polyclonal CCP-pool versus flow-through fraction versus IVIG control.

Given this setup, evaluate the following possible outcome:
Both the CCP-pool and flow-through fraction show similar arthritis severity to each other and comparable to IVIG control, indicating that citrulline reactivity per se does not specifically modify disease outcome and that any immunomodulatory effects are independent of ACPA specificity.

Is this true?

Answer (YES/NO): NO